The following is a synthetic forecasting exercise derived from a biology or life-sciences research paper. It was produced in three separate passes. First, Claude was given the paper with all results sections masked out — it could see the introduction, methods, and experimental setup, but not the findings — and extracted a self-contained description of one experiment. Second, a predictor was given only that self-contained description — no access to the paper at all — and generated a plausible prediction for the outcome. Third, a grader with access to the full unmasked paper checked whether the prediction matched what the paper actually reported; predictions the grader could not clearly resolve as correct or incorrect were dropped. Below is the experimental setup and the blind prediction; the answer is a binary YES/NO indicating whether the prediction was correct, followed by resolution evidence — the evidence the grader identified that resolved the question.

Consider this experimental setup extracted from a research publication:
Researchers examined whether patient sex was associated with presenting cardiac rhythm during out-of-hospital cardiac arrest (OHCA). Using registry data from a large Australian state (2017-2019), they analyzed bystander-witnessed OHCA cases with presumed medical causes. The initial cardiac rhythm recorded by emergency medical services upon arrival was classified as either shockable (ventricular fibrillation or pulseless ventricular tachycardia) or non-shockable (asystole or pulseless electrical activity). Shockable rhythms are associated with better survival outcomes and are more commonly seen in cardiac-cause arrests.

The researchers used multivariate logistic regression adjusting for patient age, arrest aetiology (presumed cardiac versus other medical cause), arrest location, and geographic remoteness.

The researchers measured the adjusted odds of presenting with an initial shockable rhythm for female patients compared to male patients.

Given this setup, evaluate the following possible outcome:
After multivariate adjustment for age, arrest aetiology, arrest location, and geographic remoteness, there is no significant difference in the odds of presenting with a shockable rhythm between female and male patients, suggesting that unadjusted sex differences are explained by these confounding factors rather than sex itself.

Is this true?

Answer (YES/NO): NO